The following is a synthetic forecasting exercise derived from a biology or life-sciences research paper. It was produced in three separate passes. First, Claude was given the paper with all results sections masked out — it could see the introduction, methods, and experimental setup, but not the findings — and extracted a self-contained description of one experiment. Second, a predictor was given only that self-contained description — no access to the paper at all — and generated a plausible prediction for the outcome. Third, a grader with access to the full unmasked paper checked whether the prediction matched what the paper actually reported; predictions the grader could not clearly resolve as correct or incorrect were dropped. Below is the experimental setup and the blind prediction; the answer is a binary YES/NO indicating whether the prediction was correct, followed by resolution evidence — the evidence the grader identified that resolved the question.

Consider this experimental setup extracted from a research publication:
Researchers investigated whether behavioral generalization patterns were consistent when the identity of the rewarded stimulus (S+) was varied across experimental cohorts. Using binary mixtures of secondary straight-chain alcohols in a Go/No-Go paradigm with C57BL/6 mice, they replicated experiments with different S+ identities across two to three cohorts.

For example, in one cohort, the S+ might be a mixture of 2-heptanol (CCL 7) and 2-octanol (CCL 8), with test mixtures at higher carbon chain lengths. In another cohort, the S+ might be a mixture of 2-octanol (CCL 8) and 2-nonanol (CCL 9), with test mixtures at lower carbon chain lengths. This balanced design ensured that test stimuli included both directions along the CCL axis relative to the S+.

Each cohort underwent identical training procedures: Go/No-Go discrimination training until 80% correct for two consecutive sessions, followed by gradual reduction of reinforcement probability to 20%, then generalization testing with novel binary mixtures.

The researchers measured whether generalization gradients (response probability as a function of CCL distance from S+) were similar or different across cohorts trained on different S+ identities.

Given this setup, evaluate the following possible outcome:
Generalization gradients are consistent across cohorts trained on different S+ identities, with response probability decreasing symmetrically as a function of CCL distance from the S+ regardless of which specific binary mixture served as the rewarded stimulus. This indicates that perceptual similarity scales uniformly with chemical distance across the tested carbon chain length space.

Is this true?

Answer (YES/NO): YES